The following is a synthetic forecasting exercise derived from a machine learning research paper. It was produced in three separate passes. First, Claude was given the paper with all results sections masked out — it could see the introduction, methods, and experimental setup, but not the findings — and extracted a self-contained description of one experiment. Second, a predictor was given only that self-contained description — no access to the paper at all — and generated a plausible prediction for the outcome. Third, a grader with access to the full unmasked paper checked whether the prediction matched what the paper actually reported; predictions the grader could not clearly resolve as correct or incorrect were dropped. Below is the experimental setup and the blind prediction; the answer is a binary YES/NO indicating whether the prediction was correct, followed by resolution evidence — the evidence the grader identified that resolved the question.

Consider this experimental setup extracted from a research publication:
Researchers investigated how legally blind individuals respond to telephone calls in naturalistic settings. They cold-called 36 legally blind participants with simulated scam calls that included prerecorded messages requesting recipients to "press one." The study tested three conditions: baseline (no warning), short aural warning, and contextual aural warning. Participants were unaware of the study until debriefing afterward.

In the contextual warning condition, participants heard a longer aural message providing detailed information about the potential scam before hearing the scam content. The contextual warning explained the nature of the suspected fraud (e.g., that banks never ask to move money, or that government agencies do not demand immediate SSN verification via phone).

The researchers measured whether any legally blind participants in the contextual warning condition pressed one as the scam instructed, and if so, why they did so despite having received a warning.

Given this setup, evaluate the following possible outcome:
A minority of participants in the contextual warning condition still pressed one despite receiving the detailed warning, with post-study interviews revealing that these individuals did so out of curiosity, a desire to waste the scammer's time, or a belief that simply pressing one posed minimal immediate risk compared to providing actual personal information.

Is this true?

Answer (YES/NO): NO